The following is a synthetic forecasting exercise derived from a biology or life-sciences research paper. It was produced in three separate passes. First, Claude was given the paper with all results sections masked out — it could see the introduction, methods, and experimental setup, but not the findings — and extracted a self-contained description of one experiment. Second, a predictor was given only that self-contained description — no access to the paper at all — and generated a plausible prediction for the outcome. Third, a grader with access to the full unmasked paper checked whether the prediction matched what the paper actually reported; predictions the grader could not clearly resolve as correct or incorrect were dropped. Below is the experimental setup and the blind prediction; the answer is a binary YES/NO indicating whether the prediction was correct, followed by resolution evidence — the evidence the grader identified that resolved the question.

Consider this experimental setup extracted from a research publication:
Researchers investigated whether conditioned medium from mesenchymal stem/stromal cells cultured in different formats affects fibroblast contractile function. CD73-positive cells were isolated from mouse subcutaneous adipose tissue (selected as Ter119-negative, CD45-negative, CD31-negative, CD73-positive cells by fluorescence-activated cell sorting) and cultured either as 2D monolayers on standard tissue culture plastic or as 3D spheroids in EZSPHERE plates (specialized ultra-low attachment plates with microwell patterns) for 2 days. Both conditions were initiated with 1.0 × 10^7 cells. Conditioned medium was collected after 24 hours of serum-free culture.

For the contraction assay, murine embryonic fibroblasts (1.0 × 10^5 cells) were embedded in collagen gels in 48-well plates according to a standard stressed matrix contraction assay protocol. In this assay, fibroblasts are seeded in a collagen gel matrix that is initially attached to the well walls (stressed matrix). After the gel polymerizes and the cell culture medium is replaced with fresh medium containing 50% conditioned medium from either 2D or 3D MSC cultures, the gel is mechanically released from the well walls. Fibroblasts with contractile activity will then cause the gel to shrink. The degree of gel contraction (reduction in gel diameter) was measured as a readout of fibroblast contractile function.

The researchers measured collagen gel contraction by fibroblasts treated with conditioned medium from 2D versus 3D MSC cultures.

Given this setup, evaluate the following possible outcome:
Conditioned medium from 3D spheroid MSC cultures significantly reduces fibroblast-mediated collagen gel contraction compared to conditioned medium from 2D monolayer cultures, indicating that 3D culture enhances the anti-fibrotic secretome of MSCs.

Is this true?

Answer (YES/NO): NO